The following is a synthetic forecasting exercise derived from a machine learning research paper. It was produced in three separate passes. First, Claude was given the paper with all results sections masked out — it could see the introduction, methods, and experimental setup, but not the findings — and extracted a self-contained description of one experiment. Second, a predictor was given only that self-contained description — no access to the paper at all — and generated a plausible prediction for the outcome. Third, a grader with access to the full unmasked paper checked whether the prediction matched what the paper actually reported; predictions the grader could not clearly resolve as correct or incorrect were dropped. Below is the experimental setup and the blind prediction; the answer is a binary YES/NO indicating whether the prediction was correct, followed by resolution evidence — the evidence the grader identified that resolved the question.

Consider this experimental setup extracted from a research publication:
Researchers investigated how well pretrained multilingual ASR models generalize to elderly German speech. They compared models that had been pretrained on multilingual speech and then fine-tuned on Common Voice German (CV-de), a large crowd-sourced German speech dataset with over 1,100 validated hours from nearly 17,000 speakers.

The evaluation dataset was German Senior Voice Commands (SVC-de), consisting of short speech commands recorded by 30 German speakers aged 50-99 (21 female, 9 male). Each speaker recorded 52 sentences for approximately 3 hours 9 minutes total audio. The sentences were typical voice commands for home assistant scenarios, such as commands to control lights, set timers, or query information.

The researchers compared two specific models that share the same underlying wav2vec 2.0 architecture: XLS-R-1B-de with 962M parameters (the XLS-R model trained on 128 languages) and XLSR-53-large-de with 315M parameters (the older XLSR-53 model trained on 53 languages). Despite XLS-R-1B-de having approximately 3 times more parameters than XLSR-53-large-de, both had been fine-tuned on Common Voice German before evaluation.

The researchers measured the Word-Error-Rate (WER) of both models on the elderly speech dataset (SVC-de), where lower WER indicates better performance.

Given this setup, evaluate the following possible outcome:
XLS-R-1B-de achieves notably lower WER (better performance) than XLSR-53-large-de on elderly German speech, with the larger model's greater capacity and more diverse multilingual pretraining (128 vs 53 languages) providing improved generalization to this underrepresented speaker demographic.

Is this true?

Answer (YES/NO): NO